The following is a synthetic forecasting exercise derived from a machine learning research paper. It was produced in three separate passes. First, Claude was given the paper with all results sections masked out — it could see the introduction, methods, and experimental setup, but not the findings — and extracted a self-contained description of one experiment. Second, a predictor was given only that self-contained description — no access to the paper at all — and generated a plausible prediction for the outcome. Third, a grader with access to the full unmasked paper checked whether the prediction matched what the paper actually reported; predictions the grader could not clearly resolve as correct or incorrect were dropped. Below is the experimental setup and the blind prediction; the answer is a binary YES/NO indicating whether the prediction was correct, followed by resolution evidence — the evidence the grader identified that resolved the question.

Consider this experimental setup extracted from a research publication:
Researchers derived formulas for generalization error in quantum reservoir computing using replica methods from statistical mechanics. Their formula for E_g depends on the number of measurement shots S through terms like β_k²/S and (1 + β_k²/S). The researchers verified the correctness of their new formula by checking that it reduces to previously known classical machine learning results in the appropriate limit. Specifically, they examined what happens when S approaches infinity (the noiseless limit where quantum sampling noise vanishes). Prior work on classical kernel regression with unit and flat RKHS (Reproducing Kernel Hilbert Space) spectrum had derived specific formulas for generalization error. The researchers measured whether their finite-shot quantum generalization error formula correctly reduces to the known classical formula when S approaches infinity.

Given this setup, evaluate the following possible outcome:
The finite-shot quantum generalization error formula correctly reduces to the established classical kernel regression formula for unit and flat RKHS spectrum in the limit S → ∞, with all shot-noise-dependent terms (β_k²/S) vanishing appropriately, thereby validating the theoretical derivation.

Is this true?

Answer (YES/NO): YES